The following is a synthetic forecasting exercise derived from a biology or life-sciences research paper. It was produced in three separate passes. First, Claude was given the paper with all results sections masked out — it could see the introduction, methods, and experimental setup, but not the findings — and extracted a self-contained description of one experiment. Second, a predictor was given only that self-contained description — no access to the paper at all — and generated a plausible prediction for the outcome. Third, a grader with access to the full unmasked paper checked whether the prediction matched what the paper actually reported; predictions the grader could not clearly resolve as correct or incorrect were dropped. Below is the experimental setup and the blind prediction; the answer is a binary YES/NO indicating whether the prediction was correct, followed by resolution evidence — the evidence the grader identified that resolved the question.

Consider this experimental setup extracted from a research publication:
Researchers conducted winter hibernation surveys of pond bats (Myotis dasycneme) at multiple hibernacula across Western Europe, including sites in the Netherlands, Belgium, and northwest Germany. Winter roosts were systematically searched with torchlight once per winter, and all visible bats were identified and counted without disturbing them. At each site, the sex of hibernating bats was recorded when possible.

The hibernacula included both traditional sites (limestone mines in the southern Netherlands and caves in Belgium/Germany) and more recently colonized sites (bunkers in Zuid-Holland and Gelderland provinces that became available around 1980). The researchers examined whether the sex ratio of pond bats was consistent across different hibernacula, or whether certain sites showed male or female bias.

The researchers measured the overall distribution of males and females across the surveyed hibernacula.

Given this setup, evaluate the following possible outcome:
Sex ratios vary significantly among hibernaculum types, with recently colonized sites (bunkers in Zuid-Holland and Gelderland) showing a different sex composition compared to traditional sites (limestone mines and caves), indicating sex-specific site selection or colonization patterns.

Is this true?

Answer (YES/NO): YES